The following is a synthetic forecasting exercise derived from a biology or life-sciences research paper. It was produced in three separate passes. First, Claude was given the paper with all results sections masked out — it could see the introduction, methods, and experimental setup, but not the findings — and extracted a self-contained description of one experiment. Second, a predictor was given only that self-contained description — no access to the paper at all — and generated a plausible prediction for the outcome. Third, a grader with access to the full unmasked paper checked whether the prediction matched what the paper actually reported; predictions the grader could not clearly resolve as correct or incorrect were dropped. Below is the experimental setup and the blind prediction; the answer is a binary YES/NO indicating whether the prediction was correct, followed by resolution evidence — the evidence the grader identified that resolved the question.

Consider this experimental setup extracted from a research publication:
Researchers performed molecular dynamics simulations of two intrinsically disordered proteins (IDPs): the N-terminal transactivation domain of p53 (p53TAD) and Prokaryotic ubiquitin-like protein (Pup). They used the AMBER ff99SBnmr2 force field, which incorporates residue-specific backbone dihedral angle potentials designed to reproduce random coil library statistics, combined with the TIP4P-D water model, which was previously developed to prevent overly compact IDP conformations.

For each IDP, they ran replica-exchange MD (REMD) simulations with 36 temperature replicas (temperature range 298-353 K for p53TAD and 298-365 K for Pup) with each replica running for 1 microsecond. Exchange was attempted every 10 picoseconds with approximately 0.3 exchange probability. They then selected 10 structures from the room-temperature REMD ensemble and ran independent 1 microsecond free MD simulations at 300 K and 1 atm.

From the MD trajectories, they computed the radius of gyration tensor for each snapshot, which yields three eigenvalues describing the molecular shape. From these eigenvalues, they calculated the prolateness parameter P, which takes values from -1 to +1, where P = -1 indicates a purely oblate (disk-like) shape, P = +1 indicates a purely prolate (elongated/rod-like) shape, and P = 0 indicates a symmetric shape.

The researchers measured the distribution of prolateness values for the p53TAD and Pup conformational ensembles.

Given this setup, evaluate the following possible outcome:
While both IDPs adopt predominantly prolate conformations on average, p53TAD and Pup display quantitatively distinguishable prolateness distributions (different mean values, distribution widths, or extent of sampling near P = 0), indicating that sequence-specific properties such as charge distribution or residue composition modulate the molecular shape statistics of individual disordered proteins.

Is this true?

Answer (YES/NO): YES